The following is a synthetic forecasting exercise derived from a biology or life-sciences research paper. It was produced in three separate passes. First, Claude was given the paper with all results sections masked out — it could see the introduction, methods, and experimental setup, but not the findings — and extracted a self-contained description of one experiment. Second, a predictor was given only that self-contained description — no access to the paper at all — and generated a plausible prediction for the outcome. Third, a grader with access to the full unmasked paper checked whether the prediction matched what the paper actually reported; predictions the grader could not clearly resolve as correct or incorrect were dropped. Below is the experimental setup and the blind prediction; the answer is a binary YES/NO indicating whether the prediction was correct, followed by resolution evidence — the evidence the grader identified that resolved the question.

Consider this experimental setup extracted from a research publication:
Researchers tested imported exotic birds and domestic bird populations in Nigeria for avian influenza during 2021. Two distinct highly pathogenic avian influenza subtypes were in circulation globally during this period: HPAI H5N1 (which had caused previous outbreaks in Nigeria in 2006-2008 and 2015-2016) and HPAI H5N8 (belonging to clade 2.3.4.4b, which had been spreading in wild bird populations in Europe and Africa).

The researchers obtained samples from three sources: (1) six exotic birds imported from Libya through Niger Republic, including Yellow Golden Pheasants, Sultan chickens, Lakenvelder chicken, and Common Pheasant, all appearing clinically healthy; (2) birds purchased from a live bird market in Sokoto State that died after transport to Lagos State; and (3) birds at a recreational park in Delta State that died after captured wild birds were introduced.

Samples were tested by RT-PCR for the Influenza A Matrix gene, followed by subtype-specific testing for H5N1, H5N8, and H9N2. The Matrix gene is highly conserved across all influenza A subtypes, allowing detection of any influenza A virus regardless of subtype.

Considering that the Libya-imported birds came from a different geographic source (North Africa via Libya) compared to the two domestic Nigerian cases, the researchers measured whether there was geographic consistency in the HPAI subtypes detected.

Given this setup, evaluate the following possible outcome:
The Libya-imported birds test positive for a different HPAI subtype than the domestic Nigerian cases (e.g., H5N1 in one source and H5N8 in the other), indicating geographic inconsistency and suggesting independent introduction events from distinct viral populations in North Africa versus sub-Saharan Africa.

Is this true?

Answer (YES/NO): YES